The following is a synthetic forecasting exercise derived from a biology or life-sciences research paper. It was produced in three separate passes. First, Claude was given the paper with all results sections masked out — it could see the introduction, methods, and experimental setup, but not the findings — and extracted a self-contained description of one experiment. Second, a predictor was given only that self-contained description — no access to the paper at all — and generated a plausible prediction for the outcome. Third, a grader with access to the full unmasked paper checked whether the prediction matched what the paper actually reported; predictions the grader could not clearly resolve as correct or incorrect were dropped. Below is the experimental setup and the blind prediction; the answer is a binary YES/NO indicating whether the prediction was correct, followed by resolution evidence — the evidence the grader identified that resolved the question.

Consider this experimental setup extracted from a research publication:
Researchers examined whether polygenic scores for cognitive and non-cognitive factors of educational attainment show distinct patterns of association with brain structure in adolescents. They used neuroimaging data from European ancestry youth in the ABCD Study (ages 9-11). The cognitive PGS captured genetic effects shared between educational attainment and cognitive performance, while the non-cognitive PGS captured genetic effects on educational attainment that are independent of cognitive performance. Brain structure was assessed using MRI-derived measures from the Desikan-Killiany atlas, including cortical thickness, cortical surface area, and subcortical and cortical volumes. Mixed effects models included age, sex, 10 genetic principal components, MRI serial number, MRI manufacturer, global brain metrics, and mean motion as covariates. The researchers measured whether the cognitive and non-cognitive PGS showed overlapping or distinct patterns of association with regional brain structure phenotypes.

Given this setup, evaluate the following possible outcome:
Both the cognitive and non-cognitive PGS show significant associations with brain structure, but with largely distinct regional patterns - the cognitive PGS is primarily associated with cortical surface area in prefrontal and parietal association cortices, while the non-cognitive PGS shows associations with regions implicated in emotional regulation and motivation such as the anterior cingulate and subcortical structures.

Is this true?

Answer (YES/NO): NO